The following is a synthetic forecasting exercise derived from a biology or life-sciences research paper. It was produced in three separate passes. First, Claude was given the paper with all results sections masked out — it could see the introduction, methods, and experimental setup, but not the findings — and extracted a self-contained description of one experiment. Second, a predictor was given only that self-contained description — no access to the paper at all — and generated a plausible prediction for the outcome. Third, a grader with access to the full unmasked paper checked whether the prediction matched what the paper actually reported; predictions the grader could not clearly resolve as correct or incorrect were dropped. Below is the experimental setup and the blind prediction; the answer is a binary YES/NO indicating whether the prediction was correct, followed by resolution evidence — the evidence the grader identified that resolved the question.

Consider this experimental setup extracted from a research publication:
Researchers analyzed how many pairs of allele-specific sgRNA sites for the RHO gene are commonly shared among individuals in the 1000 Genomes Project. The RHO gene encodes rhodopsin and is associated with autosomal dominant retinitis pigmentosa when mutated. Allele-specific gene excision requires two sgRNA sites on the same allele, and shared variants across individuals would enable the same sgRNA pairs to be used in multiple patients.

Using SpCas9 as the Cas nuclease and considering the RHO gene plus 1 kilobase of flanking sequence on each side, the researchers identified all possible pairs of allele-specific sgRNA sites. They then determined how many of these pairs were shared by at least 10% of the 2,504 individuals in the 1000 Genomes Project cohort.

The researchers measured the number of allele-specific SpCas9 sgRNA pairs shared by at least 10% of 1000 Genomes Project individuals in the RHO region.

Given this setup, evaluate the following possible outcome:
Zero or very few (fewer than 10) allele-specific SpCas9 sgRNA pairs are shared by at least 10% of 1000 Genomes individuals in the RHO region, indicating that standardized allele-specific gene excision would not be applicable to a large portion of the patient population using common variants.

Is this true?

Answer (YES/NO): NO